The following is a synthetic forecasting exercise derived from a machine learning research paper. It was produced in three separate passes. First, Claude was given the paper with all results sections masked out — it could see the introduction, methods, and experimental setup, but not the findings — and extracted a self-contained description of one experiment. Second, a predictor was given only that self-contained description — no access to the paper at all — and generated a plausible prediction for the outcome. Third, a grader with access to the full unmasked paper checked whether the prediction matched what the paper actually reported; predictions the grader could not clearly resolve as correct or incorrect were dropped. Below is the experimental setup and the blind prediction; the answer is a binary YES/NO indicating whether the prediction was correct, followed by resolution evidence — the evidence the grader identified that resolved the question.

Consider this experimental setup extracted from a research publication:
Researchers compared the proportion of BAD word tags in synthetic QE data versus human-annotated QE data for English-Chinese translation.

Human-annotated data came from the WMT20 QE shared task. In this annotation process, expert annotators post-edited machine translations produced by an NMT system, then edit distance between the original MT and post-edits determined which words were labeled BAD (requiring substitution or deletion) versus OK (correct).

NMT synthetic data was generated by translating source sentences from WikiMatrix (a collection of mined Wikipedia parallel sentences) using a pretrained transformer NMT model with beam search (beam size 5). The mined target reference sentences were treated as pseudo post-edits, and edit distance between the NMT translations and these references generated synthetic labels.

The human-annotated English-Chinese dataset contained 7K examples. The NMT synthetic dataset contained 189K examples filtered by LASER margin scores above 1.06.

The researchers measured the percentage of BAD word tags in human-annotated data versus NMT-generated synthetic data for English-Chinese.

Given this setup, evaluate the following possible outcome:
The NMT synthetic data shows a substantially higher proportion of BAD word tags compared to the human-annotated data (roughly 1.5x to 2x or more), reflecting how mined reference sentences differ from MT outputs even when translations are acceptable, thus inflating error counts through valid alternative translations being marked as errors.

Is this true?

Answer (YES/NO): NO